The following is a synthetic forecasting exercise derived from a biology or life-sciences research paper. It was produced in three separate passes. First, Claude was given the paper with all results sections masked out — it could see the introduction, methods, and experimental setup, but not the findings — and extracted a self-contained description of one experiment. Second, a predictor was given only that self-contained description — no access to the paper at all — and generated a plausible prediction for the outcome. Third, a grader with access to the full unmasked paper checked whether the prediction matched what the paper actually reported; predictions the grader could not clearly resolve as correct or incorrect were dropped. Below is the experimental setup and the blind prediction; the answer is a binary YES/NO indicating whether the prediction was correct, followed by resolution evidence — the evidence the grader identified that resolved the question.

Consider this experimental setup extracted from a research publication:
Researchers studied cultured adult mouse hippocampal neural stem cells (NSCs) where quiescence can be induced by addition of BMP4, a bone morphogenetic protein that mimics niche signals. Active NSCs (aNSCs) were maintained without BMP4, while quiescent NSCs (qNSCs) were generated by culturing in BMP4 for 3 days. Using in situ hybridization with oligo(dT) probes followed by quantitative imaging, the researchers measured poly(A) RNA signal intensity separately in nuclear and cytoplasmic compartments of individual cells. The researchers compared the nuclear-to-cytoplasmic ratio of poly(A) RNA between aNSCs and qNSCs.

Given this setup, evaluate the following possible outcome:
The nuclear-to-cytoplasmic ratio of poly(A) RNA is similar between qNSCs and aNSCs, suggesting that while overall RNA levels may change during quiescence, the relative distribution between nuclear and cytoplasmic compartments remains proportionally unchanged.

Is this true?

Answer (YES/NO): NO